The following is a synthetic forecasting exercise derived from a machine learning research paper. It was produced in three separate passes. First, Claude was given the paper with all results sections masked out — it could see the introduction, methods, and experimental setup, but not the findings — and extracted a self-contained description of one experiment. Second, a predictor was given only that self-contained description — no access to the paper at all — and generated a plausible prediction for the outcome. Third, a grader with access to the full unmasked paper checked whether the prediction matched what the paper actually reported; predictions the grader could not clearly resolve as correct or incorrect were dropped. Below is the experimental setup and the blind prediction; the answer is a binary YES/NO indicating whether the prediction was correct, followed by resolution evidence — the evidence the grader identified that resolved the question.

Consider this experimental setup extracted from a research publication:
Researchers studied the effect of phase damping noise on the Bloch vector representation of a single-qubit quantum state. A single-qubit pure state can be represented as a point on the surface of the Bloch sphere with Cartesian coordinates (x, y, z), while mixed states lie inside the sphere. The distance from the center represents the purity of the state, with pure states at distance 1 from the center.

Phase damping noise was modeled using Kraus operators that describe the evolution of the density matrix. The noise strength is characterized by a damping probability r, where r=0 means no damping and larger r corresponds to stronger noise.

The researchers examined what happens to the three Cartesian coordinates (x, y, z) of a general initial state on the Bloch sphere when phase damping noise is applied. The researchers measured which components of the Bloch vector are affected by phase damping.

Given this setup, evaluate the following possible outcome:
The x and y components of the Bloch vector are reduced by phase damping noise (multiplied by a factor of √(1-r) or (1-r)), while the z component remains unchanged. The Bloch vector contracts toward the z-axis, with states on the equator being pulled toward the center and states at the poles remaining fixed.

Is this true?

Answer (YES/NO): YES